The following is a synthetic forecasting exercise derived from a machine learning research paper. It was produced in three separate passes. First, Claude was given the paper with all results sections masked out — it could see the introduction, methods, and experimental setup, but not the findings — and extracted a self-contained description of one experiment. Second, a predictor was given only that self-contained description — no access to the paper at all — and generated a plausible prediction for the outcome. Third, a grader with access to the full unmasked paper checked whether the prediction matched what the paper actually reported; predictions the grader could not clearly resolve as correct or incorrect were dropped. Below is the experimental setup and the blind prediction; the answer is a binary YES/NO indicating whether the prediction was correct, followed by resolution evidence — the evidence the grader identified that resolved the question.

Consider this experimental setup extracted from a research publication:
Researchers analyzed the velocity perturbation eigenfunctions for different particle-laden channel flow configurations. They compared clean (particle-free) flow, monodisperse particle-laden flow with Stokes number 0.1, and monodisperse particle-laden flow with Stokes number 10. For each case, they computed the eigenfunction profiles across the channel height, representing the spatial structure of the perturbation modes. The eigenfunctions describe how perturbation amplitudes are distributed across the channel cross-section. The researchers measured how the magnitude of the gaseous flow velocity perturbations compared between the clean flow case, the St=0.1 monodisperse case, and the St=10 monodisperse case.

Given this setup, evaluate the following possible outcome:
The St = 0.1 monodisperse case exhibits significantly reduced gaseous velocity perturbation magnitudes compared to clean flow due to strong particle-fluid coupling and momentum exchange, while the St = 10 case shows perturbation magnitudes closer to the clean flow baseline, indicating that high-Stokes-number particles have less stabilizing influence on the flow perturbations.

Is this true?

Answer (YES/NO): NO